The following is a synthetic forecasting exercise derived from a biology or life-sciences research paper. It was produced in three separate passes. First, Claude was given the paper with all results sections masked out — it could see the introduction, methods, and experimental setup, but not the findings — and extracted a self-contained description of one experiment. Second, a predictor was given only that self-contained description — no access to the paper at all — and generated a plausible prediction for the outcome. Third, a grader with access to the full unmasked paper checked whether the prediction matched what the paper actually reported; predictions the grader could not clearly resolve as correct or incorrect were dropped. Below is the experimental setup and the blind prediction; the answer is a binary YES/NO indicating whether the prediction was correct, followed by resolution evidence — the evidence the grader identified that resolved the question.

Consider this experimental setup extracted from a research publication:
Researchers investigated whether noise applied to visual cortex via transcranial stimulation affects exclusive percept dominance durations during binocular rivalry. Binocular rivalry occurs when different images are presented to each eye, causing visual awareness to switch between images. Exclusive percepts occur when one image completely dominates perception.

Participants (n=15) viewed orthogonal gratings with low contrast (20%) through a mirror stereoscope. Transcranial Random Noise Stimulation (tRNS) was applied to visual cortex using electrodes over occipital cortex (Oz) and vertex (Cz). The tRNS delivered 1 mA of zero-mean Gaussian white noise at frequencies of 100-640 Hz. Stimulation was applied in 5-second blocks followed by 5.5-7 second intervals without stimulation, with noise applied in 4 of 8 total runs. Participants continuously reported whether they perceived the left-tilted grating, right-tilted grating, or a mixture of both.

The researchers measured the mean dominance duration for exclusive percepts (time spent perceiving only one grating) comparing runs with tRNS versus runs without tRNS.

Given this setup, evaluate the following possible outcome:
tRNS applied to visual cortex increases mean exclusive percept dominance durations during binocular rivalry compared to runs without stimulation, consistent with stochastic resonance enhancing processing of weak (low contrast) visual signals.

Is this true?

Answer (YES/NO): NO